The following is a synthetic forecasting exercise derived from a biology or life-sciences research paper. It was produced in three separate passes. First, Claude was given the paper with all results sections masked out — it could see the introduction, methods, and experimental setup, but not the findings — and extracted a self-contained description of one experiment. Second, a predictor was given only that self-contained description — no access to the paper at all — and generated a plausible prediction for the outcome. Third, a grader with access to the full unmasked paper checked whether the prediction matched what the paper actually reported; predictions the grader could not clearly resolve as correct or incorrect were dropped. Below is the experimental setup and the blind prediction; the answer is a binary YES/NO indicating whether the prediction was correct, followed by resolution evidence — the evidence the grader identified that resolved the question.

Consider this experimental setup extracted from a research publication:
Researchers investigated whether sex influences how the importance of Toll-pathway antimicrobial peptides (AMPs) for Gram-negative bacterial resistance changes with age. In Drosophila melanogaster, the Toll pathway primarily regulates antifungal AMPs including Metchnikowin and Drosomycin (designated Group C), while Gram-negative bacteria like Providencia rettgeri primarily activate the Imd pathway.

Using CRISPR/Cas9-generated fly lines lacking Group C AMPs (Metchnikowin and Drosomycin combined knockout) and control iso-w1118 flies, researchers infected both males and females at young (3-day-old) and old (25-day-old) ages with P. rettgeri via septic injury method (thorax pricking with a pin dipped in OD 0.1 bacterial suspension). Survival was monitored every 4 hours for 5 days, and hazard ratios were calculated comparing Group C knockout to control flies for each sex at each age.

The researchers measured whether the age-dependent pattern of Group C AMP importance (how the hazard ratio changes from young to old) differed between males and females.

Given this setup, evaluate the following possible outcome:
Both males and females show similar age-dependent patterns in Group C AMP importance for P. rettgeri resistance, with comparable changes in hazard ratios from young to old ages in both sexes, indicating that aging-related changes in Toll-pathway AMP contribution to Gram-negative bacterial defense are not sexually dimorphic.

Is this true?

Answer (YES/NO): YES